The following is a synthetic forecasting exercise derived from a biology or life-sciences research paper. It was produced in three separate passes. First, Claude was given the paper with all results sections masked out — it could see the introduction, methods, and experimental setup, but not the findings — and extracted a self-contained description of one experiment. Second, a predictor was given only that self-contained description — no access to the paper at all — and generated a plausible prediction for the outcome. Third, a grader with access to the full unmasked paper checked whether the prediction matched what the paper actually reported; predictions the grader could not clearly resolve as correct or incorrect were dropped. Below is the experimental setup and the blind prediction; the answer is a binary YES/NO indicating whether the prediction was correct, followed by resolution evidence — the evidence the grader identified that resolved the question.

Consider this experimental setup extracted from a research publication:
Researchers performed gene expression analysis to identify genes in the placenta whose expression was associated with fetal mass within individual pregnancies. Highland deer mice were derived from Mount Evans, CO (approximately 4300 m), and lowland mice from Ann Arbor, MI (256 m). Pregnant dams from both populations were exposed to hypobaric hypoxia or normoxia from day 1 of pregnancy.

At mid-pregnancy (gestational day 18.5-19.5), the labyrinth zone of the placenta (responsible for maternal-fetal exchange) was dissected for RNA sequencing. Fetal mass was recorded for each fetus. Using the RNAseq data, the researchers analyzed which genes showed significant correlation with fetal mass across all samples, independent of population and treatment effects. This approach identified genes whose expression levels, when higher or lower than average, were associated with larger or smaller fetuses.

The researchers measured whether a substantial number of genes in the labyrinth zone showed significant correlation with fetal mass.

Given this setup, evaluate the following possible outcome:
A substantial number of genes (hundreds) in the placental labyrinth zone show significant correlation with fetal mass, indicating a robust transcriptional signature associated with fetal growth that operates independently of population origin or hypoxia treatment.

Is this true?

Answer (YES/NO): YES